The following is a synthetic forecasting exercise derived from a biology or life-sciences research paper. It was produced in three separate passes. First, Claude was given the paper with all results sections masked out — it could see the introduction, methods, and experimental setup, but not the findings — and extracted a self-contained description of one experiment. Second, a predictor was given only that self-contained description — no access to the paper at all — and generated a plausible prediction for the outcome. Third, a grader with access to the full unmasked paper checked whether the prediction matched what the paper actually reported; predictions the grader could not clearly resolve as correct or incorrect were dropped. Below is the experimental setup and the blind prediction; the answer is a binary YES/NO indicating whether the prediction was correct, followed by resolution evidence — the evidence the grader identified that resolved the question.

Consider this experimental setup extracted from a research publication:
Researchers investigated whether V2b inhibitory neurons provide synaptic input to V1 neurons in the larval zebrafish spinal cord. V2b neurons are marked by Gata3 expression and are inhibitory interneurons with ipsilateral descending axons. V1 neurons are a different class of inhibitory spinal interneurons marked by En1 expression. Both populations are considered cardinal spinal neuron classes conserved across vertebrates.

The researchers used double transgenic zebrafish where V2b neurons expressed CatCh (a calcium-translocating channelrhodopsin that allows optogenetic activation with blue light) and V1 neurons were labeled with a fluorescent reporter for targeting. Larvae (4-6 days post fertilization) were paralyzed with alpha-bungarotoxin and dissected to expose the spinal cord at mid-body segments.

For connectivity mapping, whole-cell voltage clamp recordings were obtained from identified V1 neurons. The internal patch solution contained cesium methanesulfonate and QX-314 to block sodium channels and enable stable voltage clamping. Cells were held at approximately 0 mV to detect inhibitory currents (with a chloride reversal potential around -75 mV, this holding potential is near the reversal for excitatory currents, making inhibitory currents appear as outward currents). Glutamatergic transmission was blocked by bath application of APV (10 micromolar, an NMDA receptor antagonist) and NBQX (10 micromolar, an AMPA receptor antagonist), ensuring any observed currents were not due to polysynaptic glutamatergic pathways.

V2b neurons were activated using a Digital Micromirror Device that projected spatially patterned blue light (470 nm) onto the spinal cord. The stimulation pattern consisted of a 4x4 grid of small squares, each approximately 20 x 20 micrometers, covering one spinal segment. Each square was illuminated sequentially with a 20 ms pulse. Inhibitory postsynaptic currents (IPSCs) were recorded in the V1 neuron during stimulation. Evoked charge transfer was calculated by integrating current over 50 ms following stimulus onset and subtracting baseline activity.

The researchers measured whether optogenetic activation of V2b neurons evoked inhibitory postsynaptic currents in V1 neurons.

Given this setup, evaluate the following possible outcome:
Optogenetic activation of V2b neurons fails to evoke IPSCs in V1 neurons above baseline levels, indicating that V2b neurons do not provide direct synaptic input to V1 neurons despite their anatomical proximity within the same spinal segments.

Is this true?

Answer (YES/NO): NO